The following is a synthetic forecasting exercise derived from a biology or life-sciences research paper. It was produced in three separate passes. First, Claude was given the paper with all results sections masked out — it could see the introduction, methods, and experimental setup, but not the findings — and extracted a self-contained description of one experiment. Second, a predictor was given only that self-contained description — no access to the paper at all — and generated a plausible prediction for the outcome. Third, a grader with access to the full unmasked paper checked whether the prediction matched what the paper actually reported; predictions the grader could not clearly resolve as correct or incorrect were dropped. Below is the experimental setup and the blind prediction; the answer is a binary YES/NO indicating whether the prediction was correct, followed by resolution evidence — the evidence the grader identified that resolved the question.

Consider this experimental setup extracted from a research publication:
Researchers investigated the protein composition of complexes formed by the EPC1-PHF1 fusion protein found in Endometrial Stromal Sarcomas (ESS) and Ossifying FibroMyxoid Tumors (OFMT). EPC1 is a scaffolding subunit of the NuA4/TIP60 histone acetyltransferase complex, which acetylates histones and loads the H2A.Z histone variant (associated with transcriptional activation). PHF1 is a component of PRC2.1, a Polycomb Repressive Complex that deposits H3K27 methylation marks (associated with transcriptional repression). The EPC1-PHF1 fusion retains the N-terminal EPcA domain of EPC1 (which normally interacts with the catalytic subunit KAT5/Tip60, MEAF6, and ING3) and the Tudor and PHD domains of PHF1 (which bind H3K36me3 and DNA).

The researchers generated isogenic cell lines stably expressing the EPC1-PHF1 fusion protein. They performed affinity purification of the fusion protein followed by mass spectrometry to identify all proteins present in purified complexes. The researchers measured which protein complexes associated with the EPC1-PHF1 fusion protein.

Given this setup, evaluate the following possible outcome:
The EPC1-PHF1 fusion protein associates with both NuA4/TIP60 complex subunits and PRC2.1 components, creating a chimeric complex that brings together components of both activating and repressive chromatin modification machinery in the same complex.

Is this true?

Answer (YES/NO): YES